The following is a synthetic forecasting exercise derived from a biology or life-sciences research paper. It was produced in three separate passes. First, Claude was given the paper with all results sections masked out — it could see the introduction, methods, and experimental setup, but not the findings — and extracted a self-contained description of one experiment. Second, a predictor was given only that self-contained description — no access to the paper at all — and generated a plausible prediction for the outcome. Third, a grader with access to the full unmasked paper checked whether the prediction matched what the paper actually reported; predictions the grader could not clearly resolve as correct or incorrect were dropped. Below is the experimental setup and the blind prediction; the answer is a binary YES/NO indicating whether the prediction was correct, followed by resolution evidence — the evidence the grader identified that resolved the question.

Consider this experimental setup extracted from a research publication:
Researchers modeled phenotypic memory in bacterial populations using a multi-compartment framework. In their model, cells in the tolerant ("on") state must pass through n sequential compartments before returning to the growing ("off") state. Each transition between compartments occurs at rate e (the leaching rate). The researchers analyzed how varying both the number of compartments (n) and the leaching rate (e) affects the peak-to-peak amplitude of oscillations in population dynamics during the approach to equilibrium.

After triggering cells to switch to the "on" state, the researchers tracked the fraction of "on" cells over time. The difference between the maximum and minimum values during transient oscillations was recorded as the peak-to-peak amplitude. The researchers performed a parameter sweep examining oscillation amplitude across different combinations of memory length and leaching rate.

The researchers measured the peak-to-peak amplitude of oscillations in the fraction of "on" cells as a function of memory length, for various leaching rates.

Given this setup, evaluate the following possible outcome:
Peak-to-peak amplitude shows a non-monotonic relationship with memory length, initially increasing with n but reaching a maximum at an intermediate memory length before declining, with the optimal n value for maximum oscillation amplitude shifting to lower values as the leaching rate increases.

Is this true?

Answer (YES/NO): NO